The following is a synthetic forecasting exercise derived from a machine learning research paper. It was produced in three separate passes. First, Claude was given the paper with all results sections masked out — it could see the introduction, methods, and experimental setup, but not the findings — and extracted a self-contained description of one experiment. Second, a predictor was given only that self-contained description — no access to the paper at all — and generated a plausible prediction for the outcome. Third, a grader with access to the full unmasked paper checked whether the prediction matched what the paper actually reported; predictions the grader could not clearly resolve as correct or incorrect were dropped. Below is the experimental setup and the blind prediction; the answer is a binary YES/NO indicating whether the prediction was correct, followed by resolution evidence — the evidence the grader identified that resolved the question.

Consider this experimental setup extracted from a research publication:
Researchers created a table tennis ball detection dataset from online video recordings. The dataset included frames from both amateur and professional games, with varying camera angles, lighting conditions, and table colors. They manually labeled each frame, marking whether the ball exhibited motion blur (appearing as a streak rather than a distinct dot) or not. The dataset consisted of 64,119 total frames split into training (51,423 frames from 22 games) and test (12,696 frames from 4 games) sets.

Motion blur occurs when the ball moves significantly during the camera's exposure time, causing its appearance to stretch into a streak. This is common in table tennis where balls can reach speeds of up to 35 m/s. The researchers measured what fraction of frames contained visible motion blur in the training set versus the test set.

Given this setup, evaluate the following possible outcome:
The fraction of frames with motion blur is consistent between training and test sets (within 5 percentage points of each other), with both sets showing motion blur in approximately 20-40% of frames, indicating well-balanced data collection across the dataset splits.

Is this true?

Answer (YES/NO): NO